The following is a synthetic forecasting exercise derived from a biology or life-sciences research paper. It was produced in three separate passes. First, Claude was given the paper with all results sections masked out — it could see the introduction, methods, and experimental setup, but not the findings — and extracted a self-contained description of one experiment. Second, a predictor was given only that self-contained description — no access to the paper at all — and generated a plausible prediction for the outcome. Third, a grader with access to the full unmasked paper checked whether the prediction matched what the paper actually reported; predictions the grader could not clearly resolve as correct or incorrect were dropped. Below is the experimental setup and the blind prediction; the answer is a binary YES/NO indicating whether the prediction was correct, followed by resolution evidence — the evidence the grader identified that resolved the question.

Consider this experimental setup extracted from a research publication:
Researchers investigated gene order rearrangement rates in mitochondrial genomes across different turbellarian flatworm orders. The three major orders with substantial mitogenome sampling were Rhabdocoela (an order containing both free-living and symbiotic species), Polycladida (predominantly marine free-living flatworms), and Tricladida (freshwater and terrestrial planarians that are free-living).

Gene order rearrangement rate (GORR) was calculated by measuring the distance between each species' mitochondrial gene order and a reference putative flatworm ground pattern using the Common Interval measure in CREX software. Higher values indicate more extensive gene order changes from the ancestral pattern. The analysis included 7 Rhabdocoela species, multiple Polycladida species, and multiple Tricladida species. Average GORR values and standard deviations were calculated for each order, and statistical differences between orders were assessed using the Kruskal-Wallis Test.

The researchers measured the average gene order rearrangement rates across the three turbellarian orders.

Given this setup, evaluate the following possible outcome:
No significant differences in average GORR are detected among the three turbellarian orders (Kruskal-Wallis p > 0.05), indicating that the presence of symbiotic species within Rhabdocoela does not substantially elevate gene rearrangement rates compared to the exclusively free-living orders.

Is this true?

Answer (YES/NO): NO